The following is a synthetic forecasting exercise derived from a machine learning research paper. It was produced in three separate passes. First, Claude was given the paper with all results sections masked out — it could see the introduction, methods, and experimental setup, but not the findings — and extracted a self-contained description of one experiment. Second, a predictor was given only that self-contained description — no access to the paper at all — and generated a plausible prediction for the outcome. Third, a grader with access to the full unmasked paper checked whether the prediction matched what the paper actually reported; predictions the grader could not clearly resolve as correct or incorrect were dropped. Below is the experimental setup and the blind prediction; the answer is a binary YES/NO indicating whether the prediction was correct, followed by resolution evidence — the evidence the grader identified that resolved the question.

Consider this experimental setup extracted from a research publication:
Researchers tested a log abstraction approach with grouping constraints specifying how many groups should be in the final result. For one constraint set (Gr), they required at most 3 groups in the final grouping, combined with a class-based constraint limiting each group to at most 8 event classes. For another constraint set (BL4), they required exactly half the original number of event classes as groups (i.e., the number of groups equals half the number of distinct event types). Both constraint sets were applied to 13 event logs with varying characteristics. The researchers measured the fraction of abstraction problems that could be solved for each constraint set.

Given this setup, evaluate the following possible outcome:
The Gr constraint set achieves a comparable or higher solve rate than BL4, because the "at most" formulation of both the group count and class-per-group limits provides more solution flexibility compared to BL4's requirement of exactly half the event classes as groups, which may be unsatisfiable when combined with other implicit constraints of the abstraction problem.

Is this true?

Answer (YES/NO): YES